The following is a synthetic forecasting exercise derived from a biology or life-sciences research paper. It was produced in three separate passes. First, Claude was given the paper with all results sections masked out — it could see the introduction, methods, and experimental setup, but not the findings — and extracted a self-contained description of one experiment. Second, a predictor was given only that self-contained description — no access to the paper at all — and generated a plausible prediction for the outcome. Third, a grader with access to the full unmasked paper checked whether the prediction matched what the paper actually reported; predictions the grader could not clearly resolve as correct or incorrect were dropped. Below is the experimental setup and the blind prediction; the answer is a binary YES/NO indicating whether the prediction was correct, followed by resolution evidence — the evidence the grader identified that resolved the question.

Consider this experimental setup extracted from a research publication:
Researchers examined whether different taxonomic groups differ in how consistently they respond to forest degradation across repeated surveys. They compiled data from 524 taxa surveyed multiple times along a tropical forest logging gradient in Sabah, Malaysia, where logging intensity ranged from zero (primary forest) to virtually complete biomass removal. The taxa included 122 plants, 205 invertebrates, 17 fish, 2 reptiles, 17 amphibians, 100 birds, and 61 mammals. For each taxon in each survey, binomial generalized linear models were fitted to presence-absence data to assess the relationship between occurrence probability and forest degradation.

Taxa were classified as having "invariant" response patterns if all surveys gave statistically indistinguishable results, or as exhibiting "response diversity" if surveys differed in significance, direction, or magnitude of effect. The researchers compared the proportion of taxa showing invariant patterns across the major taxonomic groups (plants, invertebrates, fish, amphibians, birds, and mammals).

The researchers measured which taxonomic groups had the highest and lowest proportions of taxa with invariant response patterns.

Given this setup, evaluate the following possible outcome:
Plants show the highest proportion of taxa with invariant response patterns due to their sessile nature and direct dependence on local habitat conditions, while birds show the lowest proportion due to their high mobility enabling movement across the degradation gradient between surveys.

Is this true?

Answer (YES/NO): NO